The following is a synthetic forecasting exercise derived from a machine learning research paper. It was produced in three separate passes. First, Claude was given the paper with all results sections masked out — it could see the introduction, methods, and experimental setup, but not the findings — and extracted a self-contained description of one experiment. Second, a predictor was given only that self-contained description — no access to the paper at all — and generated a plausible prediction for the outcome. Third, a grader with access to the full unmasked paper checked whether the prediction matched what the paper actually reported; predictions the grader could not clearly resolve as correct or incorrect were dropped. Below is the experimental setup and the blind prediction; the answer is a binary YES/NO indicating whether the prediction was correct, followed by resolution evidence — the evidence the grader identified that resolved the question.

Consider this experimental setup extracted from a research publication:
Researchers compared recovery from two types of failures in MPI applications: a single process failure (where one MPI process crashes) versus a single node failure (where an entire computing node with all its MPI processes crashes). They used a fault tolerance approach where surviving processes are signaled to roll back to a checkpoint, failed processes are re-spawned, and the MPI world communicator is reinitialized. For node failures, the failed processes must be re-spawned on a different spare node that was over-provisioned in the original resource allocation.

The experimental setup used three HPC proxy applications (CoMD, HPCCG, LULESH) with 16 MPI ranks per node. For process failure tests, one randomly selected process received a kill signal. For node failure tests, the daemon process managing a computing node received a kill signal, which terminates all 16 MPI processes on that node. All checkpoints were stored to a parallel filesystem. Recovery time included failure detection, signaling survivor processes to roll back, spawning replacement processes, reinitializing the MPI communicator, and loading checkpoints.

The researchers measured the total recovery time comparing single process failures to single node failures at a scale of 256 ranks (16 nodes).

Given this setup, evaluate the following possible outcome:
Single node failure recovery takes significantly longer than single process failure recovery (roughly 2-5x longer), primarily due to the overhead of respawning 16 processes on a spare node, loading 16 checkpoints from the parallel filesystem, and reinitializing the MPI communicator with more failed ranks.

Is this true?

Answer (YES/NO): YES